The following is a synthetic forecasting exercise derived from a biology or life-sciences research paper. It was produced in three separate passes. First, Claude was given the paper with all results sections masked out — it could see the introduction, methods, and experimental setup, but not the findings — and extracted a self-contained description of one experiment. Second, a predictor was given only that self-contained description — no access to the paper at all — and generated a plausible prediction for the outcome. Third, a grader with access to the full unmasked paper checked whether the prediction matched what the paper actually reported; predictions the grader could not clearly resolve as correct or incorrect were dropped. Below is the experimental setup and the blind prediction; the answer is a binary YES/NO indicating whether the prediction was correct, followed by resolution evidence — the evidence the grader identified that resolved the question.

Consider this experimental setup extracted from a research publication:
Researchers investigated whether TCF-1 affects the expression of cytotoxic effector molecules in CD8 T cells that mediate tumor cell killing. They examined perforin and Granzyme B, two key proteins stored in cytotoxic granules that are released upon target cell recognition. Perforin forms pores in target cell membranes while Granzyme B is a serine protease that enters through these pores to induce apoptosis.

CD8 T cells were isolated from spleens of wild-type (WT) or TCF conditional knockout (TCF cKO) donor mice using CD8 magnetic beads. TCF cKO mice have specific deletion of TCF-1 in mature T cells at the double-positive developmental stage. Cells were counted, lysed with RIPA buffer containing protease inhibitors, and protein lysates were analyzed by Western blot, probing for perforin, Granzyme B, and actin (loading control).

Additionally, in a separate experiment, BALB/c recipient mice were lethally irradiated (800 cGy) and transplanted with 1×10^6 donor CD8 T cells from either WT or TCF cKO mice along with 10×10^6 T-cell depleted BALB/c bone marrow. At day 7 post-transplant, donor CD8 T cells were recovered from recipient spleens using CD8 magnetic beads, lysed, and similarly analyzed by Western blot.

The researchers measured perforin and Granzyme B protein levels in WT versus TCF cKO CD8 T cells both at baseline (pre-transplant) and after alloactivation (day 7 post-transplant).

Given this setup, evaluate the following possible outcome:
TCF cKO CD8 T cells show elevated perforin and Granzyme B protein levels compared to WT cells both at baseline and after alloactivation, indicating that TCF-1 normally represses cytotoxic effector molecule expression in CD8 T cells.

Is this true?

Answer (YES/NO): NO